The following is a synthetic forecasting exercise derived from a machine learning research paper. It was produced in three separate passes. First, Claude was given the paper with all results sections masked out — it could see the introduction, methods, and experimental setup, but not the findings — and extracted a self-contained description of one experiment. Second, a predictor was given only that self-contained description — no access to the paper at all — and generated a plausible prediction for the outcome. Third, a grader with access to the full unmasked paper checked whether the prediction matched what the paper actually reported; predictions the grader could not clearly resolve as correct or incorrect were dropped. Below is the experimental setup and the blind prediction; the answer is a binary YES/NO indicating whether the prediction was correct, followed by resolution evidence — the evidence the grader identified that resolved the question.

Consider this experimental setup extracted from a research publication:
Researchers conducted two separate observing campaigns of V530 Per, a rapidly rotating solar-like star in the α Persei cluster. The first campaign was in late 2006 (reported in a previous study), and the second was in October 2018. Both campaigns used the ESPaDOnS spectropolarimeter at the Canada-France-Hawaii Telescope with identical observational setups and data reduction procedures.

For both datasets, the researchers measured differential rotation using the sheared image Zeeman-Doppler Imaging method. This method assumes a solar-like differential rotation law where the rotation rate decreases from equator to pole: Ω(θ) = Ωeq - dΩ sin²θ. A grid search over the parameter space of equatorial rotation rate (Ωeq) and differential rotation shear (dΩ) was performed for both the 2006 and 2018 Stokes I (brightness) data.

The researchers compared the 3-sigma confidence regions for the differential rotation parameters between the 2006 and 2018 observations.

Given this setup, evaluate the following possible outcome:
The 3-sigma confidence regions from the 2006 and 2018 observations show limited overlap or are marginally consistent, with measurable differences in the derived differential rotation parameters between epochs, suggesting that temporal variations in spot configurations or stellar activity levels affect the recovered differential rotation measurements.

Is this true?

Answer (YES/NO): NO